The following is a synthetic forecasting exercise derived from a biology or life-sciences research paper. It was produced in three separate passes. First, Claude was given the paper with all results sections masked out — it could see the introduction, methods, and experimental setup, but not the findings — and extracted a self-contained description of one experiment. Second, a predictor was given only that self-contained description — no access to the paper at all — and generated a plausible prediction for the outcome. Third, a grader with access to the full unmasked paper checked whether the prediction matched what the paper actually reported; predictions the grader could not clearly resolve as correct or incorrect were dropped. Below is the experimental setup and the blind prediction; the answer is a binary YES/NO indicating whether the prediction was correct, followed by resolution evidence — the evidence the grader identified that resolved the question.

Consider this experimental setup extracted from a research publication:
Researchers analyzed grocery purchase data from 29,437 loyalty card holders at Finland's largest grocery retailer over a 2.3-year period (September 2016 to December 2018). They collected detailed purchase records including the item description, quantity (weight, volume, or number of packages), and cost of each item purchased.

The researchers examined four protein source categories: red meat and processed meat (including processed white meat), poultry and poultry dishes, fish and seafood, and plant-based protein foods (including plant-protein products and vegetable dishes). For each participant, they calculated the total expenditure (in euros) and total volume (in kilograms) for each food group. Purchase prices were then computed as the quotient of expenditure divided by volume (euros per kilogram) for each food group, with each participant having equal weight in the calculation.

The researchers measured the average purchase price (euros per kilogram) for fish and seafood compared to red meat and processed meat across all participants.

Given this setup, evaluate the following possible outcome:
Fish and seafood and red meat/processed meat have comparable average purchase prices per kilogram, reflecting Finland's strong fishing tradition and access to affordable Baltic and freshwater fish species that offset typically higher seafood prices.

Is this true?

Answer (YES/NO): NO